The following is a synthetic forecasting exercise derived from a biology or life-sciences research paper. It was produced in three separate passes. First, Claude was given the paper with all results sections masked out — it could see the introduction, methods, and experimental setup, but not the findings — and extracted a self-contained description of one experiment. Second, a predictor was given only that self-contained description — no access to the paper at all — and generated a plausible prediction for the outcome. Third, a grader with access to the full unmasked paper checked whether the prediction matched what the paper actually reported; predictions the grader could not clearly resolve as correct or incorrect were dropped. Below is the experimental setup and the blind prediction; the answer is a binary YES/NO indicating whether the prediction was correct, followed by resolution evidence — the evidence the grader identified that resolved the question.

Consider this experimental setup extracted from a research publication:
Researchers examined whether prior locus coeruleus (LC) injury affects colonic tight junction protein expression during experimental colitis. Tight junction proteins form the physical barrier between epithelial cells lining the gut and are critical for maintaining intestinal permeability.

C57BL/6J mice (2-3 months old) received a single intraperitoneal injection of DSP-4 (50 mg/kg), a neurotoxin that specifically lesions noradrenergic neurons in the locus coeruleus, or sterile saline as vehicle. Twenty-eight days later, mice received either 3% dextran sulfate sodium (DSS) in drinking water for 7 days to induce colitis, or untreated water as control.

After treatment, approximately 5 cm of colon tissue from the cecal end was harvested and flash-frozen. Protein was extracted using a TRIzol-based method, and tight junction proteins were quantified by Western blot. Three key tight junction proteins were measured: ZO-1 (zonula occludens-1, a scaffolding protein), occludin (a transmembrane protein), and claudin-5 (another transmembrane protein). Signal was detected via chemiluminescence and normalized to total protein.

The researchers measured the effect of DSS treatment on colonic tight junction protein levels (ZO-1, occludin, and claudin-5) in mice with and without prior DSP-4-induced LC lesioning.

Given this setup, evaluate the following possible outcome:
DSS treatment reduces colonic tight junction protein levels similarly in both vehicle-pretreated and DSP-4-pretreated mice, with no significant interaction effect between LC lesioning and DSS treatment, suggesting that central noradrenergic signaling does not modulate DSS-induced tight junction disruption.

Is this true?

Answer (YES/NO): NO